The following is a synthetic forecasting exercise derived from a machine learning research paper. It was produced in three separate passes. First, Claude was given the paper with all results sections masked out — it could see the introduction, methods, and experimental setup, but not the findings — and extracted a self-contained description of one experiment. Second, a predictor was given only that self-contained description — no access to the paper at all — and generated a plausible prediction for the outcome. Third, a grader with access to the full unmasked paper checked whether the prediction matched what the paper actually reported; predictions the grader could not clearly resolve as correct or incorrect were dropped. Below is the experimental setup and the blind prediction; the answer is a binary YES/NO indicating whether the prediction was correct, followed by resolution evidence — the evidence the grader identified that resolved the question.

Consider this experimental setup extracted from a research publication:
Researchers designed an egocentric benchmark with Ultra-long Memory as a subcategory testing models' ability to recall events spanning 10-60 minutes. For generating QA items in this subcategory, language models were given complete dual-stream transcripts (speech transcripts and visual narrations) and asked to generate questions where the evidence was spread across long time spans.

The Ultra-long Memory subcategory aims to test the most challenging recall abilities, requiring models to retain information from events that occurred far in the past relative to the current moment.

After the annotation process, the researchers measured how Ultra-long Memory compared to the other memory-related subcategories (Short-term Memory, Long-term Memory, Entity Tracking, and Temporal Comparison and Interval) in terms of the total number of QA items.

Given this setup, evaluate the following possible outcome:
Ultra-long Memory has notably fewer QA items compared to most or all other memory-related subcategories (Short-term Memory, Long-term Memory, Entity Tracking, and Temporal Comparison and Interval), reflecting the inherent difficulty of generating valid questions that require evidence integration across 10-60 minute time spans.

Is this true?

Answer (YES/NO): NO